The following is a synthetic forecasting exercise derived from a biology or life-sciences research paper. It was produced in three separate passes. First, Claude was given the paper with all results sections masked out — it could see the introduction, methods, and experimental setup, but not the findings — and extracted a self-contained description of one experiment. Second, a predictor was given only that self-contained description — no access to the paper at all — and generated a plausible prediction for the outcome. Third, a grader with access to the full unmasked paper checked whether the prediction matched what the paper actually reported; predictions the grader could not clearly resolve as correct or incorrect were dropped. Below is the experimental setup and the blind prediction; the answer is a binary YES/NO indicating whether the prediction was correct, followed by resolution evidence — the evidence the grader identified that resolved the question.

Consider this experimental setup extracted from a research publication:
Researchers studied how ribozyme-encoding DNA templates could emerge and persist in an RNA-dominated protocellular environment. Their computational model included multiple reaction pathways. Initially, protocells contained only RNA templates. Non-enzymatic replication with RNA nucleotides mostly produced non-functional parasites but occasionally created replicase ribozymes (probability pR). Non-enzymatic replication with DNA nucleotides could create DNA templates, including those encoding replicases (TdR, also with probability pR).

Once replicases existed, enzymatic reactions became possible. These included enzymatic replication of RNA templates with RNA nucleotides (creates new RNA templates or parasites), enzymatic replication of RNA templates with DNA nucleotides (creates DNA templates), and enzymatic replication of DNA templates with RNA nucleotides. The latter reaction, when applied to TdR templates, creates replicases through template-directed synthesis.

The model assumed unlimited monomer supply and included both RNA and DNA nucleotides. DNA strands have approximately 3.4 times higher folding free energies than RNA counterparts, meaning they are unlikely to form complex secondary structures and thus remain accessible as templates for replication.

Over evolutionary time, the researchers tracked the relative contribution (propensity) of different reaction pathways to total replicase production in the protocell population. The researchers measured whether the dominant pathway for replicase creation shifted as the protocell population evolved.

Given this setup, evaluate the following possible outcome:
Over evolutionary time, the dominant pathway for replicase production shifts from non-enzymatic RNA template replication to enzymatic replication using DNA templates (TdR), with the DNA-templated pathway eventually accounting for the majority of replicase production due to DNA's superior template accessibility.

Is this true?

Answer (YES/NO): YES